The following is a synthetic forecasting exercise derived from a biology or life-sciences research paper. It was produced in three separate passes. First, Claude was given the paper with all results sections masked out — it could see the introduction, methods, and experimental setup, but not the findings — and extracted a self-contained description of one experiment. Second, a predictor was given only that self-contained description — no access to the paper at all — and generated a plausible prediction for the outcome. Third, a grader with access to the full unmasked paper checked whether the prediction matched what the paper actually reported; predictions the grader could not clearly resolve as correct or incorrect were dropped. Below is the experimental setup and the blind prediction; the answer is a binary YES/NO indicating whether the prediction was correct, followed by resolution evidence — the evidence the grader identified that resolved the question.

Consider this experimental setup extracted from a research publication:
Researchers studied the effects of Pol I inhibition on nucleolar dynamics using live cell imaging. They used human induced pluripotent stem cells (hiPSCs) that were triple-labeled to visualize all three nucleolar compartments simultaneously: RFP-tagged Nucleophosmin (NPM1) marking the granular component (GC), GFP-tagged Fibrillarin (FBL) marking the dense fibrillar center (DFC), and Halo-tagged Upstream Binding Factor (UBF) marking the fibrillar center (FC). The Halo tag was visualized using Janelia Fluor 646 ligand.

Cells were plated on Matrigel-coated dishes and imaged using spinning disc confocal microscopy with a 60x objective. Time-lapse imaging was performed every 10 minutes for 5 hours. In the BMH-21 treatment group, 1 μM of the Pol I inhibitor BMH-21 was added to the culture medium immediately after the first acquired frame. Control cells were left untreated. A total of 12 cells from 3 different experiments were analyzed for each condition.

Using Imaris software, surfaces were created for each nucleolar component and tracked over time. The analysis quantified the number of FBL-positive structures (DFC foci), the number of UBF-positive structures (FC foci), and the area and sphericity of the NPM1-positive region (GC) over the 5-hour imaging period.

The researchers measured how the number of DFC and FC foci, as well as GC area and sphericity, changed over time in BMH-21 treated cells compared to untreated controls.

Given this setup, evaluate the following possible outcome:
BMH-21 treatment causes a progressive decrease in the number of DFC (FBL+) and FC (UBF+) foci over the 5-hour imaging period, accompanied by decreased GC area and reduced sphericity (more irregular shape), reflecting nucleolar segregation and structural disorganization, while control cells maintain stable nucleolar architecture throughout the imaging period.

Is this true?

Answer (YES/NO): NO